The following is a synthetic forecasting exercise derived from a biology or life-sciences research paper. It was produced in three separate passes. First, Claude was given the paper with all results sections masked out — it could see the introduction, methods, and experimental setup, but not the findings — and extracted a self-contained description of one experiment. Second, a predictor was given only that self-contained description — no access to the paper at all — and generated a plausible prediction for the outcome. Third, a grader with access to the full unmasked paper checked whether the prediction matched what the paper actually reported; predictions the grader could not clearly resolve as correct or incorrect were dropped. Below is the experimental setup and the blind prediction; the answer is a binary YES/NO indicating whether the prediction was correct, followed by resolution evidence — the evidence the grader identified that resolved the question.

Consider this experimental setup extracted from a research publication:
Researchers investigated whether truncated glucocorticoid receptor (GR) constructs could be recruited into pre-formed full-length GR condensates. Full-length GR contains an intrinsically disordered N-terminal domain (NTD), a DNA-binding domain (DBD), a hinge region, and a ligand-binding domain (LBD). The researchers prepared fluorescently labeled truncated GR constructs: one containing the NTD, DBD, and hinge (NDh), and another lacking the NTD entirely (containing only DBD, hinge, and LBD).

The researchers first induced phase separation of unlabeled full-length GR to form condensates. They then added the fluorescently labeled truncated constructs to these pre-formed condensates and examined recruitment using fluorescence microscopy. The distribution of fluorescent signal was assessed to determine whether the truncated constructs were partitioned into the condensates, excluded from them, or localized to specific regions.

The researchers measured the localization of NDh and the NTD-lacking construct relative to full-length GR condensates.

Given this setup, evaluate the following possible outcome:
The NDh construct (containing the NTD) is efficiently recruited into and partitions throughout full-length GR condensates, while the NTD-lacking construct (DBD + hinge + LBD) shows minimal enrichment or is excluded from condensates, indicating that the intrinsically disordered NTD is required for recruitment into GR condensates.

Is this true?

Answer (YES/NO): NO